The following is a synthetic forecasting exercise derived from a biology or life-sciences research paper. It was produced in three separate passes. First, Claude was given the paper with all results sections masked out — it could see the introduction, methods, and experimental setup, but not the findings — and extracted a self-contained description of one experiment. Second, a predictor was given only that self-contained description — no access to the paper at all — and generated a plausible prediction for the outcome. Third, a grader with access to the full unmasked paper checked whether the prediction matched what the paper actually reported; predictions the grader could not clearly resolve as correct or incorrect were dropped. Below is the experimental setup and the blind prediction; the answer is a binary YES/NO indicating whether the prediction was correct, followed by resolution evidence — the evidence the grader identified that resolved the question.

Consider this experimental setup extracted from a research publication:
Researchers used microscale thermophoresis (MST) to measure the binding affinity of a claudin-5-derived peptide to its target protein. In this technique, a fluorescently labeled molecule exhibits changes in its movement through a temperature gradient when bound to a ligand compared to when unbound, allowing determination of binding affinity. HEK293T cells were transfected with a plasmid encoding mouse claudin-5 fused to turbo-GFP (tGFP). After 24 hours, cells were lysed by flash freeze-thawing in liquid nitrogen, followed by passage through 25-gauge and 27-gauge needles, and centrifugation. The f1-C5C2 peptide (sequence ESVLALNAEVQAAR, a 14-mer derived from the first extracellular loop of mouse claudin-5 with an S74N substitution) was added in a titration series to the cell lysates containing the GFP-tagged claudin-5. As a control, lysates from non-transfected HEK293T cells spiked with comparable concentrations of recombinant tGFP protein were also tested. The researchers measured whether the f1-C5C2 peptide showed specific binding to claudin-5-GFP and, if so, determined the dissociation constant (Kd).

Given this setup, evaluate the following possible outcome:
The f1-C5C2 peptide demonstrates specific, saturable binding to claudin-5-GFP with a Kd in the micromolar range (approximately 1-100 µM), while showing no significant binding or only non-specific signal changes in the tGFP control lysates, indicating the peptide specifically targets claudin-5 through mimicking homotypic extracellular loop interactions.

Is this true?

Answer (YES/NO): YES